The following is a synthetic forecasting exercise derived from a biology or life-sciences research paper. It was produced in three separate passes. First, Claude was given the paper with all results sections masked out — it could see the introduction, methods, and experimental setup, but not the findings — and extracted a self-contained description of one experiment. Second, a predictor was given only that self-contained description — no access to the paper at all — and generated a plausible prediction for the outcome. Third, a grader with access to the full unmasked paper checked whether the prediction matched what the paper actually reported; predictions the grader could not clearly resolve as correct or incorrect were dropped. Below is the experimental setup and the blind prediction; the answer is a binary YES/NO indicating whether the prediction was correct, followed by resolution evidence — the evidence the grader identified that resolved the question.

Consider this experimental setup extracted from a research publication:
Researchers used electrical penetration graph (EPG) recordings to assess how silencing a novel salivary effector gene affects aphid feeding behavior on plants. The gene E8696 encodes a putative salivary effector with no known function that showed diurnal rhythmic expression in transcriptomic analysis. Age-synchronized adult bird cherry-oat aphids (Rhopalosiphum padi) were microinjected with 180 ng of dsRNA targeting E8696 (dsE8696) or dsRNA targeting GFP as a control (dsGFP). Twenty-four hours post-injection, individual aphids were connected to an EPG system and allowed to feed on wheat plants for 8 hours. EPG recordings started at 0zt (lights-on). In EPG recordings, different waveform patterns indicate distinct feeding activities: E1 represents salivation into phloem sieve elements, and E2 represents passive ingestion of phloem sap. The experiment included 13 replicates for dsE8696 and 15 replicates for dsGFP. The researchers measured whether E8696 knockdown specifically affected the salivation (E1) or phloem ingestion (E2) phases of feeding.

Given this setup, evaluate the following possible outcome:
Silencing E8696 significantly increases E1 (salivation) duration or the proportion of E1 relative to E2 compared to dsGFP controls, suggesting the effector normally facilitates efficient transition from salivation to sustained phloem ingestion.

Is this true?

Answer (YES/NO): YES